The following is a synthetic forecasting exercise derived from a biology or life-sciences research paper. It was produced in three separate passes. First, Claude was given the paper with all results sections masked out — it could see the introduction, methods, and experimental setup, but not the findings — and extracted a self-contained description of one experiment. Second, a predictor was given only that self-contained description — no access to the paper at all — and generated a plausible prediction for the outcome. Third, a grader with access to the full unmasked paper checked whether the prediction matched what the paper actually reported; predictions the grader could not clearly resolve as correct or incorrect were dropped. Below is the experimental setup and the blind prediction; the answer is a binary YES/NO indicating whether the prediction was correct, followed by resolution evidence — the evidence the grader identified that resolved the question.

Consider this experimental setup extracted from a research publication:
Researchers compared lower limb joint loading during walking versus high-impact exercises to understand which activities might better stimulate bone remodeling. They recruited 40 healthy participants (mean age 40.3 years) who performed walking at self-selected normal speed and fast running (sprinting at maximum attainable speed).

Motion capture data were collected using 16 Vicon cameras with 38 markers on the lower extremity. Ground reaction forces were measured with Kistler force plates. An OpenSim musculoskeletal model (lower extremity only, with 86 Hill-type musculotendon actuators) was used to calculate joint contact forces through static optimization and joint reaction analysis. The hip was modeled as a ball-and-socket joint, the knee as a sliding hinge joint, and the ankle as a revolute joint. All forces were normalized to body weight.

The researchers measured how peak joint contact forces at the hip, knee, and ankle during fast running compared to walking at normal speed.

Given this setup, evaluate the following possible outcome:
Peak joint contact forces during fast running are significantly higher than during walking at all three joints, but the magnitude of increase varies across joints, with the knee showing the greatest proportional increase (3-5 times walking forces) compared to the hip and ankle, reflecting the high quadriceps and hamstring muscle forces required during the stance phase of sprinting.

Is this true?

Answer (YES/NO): NO